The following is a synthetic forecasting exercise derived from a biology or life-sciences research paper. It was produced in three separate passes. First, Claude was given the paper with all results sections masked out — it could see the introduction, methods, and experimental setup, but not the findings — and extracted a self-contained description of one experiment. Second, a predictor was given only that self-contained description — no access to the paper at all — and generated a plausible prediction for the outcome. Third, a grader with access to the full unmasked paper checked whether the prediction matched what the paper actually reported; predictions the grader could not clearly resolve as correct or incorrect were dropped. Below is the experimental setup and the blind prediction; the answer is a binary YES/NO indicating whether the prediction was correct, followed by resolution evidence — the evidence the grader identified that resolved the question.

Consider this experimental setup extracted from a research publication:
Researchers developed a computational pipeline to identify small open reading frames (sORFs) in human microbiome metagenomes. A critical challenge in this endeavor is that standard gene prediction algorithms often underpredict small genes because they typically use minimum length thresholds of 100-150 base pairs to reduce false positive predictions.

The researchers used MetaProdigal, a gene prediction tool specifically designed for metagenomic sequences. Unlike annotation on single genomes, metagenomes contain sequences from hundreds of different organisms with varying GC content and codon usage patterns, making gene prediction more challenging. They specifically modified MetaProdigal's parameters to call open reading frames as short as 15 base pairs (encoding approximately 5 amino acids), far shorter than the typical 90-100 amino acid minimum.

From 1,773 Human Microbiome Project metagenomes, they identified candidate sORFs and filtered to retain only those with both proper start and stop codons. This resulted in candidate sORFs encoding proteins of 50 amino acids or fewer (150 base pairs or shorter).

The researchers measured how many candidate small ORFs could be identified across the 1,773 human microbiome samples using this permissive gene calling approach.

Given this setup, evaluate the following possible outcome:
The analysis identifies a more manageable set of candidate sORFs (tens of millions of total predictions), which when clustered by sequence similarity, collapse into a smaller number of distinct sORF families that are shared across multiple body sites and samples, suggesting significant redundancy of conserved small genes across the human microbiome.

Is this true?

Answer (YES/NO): NO